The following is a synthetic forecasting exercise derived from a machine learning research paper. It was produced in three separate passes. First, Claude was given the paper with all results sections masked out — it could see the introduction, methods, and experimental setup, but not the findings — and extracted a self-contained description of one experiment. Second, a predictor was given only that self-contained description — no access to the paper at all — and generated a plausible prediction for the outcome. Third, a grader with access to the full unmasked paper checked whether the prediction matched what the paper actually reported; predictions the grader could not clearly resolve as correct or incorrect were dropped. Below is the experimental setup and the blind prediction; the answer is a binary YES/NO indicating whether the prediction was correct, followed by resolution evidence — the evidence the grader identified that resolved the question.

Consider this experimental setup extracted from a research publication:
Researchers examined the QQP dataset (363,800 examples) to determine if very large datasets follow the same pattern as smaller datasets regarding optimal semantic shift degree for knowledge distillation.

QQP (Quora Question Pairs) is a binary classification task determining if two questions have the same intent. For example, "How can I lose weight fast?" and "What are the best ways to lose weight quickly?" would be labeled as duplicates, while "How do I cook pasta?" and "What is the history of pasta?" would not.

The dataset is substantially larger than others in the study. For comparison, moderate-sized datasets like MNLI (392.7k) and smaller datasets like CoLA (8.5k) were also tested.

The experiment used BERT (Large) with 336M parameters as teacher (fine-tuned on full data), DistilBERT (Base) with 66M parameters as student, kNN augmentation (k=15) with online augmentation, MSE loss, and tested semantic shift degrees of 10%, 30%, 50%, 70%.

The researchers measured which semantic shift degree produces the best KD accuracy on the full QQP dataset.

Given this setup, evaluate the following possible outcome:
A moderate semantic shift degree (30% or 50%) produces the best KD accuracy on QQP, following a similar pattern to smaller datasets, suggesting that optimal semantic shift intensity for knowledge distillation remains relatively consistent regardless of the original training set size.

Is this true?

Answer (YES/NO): NO